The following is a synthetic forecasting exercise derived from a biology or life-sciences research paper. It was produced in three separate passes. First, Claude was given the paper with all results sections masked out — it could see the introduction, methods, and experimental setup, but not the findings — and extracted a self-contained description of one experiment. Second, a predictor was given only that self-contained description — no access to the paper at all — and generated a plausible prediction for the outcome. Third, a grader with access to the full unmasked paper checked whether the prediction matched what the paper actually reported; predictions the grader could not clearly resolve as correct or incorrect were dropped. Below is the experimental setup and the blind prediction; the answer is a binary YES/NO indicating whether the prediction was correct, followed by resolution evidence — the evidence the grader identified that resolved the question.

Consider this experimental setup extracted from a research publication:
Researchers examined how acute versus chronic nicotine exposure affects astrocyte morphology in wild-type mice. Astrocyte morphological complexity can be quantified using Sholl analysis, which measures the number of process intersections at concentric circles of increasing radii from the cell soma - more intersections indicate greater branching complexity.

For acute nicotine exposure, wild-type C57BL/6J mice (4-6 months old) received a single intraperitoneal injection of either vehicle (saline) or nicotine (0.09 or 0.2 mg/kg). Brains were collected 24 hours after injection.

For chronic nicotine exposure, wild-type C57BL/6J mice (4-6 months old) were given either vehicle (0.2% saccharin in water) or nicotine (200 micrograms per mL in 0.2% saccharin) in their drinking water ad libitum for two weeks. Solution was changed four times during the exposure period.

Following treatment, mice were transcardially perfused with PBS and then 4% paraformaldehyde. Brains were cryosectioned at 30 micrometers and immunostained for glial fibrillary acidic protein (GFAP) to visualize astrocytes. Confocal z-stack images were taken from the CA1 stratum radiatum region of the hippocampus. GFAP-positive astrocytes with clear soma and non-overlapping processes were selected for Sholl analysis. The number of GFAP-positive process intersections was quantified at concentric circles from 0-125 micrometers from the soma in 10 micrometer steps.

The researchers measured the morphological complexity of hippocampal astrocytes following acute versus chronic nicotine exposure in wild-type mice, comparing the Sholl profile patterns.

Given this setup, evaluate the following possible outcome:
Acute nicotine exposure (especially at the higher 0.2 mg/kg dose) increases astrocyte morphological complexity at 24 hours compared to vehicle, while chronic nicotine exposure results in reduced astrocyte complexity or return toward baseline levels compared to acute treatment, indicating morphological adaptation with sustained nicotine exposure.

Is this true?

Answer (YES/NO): YES